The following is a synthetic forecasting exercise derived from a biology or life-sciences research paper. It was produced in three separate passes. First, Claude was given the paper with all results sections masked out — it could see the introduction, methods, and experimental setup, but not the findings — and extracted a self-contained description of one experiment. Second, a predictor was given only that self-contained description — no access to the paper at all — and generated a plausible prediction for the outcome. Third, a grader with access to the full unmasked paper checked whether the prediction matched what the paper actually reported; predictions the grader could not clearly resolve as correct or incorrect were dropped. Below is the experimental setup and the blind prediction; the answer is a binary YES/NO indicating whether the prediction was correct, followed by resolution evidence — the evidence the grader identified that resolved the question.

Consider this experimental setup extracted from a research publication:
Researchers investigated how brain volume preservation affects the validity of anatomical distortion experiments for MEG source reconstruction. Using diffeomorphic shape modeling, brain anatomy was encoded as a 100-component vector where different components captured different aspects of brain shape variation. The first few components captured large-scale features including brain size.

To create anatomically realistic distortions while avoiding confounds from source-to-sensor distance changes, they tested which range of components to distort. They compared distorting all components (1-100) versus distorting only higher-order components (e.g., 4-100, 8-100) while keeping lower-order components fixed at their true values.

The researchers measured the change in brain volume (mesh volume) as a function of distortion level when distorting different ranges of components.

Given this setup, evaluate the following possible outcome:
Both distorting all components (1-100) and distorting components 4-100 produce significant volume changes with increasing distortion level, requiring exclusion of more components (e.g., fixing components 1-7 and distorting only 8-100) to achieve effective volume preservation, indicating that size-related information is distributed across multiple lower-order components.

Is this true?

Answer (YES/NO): YES